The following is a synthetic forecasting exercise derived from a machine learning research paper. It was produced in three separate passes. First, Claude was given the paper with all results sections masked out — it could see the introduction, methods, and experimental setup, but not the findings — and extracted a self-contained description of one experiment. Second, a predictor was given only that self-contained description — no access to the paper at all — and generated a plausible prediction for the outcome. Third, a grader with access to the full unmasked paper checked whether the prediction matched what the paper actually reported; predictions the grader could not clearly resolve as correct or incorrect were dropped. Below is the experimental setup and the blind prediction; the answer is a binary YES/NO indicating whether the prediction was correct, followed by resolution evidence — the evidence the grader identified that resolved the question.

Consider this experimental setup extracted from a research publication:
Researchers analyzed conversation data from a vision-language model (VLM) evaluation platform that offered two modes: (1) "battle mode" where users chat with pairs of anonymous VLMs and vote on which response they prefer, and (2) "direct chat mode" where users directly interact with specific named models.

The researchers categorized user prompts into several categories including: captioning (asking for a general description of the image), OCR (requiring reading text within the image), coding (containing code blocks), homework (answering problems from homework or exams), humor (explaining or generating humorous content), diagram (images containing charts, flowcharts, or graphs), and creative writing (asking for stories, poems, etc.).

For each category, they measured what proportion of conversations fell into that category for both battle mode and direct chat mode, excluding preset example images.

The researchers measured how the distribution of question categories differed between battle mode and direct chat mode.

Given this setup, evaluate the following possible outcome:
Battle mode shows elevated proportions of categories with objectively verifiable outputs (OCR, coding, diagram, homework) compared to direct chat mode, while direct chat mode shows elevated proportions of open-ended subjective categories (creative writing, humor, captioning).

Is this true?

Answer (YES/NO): NO